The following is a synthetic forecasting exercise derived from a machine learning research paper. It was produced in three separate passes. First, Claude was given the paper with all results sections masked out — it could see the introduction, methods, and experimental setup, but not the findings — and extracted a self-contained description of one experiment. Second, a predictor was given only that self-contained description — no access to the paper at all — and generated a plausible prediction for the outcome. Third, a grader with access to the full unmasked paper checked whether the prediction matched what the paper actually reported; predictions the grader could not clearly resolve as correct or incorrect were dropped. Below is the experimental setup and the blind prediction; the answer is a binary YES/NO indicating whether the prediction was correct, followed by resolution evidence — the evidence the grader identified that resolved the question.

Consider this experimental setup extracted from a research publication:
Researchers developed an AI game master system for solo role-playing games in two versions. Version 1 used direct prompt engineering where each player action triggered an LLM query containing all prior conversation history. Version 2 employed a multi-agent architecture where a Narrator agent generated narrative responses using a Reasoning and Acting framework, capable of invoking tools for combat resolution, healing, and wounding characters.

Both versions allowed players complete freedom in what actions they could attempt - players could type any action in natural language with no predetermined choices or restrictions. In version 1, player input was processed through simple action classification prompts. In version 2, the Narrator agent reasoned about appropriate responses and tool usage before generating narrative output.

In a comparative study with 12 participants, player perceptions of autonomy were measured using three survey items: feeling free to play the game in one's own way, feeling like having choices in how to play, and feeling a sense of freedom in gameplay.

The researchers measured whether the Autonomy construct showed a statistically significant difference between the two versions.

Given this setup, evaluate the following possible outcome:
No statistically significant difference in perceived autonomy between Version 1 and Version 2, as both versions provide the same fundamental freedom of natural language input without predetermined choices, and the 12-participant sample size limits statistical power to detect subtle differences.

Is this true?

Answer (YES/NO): YES